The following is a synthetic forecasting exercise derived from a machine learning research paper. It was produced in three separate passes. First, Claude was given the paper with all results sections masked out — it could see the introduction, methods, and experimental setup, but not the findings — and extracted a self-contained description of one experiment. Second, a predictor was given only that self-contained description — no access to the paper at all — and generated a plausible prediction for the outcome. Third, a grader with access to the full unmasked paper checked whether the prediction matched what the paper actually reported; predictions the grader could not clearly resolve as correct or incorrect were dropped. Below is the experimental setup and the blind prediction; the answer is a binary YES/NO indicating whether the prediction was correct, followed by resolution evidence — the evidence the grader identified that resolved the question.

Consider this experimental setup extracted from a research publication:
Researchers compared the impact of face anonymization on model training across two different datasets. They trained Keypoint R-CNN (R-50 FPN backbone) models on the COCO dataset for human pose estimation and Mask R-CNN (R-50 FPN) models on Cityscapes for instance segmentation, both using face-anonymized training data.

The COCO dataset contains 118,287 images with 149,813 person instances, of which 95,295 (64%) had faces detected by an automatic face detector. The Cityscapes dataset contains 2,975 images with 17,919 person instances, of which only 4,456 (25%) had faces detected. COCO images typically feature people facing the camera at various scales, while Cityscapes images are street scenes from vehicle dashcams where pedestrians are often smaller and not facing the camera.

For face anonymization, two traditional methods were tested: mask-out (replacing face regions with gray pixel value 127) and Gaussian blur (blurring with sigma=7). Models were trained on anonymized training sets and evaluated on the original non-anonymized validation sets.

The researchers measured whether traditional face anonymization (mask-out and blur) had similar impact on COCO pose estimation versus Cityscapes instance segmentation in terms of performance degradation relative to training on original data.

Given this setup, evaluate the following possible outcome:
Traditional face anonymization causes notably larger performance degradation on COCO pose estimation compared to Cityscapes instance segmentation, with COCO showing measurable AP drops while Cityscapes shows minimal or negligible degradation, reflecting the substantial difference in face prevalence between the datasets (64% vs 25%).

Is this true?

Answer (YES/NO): YES